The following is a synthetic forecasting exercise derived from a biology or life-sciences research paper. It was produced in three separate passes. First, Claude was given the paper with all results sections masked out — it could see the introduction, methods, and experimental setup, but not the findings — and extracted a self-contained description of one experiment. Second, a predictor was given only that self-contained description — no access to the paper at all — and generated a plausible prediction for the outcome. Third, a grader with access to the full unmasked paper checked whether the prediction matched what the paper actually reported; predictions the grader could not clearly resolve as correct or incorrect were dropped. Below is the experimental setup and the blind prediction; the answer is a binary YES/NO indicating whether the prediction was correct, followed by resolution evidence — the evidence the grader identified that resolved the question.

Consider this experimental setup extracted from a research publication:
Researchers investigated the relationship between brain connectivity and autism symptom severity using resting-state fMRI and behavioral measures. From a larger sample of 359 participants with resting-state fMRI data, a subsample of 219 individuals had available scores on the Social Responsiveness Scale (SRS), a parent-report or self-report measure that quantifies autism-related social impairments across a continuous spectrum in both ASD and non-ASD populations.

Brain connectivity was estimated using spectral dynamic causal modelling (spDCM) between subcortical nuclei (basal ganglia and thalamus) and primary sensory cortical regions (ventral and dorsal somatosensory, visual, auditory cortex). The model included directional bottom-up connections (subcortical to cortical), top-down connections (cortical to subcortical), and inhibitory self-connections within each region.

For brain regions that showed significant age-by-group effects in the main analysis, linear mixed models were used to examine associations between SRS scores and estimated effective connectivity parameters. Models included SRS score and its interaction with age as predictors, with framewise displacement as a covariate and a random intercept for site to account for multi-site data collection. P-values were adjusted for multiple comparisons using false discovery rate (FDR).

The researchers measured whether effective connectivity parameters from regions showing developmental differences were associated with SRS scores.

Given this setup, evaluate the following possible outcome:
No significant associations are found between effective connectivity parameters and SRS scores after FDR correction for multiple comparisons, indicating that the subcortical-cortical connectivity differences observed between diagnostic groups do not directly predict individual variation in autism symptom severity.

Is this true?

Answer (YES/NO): YES